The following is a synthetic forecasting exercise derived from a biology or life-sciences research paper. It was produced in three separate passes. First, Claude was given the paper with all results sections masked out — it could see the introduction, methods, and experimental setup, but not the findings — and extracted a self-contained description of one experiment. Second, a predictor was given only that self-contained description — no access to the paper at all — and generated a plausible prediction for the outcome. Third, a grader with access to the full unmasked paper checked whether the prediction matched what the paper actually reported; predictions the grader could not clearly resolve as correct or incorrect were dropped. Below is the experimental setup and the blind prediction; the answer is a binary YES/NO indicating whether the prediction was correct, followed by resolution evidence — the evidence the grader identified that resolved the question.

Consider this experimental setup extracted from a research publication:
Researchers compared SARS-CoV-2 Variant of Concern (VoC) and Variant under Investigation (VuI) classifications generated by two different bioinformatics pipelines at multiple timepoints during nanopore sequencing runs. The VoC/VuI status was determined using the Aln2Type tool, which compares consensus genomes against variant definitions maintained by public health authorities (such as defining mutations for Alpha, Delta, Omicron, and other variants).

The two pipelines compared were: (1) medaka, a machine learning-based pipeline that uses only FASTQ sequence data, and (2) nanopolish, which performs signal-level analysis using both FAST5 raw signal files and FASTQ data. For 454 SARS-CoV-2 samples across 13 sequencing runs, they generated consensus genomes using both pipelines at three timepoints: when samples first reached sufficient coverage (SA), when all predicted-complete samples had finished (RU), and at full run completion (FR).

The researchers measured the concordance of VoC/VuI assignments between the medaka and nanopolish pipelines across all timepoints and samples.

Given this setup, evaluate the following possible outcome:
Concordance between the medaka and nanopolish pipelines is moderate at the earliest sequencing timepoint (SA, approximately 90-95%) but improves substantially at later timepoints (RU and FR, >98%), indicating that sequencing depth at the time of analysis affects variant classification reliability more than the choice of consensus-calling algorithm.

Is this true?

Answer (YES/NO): NO